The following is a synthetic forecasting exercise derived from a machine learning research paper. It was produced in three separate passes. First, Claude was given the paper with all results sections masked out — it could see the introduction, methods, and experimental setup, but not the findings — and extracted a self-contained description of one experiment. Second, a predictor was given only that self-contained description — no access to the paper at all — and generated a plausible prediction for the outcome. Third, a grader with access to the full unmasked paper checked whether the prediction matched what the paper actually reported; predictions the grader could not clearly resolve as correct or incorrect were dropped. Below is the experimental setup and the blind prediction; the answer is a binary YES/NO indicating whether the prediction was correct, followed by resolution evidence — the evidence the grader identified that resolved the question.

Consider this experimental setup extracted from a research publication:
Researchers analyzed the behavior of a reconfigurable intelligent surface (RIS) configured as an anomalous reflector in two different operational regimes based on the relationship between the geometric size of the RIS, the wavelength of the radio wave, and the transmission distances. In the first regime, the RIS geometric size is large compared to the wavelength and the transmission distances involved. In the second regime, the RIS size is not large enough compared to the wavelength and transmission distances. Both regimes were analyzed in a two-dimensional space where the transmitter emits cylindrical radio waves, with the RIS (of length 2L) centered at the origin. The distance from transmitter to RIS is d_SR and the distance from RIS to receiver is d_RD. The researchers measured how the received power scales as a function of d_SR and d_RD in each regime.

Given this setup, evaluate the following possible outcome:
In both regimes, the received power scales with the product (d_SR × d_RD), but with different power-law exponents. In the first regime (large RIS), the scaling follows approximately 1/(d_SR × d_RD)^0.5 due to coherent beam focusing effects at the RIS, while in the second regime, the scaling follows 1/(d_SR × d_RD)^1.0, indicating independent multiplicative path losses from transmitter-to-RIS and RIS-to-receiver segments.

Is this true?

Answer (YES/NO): NO